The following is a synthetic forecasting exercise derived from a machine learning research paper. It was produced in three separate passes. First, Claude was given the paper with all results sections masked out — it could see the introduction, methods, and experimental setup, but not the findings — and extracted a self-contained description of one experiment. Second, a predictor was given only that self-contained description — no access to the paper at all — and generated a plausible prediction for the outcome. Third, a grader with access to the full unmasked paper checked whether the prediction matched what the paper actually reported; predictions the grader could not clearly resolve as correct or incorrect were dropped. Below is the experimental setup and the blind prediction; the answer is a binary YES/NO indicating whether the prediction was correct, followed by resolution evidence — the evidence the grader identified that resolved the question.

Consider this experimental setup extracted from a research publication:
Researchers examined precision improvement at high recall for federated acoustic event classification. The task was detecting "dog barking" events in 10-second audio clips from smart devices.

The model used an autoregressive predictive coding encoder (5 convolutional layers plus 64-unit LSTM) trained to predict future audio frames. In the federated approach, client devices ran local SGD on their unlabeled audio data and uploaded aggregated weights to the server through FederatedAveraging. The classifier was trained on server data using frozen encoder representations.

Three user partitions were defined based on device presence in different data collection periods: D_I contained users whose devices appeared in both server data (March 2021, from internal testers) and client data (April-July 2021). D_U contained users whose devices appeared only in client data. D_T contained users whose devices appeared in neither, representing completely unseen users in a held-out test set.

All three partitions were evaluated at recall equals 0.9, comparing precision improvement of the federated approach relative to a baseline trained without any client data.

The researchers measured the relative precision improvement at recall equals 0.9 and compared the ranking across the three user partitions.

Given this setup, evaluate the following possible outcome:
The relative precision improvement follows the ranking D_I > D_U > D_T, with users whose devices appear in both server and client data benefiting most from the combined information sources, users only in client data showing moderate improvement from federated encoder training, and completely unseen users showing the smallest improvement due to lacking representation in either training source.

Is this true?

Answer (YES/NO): NO